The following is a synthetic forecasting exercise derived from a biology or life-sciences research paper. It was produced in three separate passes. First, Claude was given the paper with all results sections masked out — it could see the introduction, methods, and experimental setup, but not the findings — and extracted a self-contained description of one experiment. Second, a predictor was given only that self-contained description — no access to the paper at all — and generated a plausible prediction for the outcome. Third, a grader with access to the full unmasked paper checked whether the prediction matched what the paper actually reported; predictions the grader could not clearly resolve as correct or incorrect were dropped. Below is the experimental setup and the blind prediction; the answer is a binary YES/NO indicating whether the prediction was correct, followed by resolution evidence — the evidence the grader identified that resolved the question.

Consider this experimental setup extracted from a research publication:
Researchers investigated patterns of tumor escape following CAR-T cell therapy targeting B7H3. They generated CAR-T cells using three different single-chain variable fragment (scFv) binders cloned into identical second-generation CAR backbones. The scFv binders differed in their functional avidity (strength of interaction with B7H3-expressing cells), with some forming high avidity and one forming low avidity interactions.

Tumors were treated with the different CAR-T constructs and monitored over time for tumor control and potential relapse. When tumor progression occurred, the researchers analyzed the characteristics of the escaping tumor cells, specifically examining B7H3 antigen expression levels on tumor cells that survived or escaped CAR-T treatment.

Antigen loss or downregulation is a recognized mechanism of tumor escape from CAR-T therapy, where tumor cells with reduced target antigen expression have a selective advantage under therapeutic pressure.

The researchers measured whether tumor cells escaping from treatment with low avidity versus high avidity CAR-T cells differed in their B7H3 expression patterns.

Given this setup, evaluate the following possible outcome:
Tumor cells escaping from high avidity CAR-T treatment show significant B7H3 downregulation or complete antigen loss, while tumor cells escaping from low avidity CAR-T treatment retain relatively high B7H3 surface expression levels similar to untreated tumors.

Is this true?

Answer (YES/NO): NO